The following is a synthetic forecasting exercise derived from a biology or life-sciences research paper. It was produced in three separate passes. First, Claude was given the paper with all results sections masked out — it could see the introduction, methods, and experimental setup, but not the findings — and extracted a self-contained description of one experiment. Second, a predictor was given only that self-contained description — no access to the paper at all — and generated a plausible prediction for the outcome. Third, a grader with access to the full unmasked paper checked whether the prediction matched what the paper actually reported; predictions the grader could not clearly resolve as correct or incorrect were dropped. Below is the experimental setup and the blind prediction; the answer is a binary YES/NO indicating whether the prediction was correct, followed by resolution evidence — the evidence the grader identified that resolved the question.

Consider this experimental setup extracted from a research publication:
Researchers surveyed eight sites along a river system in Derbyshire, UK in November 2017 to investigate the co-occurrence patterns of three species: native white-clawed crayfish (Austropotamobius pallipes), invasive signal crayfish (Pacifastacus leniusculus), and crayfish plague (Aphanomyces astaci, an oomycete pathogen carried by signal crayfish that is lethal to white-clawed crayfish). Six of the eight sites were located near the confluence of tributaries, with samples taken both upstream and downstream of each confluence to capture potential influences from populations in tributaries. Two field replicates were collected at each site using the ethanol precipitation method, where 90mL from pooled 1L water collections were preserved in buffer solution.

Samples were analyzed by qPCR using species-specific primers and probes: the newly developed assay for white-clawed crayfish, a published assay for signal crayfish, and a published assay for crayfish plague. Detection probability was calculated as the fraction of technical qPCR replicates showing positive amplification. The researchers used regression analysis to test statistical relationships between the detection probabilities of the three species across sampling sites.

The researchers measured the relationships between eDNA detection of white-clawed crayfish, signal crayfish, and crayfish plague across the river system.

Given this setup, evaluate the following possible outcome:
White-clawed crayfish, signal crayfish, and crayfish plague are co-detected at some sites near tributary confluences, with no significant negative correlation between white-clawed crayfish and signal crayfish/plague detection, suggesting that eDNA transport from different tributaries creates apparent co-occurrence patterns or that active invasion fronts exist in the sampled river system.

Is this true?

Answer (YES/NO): NO